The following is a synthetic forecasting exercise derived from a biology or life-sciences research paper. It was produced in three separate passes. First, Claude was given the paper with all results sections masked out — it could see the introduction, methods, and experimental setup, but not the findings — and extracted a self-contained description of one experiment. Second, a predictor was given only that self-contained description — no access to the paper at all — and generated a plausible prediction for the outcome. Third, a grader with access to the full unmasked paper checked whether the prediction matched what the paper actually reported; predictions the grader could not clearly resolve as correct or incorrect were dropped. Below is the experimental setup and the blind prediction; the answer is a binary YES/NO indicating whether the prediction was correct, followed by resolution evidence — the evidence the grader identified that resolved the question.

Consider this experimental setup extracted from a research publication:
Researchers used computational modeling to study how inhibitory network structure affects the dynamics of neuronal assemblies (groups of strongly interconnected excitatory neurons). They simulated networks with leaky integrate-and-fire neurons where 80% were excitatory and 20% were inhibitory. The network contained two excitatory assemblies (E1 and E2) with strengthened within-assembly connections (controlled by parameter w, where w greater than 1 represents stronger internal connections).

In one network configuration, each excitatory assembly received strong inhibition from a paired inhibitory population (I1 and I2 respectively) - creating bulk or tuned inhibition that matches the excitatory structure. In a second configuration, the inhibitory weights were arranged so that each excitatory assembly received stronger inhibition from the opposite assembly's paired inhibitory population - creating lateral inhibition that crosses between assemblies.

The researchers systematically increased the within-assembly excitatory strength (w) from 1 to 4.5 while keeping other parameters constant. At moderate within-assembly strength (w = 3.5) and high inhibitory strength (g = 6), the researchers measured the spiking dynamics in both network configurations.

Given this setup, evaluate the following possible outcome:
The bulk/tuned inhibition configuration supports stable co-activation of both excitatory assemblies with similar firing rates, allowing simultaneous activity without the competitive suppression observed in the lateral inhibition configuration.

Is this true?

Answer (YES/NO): YES